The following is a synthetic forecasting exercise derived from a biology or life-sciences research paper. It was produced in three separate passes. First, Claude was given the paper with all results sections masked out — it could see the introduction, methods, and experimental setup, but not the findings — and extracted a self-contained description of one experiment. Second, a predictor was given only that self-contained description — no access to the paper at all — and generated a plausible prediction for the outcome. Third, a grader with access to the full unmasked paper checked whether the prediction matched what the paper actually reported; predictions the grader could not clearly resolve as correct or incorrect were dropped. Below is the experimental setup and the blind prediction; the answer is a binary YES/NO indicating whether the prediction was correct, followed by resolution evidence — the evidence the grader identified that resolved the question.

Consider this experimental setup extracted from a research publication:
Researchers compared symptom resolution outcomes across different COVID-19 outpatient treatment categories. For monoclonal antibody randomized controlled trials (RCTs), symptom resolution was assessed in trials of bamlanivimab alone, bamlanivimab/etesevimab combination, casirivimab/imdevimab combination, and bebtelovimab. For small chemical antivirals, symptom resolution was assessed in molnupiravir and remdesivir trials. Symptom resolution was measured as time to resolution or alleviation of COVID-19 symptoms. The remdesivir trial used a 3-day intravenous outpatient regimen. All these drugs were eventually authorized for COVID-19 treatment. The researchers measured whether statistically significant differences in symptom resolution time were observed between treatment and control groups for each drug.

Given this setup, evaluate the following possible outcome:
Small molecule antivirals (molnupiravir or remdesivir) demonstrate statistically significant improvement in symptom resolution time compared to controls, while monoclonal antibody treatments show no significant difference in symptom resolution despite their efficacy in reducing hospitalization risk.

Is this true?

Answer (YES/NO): NO